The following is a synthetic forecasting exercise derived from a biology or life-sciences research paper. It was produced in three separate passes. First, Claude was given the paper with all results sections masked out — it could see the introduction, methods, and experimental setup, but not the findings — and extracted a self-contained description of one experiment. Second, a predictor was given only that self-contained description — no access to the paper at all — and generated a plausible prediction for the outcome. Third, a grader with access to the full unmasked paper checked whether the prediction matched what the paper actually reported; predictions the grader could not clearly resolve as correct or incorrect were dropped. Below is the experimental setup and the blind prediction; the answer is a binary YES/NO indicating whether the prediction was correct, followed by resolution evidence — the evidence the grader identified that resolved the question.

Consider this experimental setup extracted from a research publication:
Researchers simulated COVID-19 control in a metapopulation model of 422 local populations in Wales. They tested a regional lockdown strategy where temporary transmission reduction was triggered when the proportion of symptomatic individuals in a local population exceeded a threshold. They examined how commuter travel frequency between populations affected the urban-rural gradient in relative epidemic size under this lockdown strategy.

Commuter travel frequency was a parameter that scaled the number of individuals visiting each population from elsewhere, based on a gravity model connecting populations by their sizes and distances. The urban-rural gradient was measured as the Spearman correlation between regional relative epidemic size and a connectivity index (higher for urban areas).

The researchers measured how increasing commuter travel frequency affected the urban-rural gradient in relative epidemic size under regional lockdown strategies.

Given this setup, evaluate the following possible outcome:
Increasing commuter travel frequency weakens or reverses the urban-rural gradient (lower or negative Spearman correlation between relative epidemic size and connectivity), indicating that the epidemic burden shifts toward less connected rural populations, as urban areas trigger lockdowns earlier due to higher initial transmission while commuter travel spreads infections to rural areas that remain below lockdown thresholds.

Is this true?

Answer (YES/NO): NO